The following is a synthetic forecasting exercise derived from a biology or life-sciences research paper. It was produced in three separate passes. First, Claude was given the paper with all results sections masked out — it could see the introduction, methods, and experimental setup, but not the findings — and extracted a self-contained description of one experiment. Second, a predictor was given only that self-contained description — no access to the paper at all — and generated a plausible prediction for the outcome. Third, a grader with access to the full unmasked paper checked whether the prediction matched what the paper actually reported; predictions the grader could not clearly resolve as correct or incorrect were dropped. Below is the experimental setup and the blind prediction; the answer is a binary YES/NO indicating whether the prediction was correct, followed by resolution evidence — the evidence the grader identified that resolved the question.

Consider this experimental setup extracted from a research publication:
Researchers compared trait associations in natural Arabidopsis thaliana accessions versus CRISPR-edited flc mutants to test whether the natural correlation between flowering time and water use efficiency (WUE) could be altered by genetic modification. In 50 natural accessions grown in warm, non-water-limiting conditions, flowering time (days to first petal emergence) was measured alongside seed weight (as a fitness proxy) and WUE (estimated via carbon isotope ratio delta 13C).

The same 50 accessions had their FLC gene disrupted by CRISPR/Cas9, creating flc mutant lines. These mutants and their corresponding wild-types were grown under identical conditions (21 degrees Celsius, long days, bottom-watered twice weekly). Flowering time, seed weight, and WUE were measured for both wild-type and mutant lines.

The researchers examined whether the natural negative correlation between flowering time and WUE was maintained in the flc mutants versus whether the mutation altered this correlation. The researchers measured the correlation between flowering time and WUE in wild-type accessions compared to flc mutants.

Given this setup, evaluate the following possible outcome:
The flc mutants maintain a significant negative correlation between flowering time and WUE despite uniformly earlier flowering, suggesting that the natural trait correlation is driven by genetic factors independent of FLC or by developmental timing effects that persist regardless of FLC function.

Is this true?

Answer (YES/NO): NO